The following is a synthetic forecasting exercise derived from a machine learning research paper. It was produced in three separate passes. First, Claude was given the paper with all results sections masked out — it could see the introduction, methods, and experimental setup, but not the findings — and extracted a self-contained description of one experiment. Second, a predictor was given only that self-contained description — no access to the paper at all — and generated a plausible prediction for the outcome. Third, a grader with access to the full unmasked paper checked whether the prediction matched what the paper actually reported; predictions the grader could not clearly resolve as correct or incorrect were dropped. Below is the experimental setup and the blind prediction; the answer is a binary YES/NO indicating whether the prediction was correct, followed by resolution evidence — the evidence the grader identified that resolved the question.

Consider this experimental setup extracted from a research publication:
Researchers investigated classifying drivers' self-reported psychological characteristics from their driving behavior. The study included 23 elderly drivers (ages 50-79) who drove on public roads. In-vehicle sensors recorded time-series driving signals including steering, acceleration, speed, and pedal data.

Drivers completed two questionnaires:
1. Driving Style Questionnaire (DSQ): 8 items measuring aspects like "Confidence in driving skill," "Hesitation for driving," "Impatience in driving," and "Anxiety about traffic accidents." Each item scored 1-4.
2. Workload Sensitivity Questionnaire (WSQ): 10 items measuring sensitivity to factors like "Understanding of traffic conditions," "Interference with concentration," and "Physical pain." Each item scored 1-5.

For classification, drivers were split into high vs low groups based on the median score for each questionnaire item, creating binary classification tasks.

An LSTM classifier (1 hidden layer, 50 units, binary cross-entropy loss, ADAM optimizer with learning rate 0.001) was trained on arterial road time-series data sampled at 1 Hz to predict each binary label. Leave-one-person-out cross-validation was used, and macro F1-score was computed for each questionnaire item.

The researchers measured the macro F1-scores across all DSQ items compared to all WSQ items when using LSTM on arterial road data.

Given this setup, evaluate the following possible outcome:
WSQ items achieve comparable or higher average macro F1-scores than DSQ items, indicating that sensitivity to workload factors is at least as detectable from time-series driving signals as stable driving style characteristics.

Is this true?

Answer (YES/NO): NO